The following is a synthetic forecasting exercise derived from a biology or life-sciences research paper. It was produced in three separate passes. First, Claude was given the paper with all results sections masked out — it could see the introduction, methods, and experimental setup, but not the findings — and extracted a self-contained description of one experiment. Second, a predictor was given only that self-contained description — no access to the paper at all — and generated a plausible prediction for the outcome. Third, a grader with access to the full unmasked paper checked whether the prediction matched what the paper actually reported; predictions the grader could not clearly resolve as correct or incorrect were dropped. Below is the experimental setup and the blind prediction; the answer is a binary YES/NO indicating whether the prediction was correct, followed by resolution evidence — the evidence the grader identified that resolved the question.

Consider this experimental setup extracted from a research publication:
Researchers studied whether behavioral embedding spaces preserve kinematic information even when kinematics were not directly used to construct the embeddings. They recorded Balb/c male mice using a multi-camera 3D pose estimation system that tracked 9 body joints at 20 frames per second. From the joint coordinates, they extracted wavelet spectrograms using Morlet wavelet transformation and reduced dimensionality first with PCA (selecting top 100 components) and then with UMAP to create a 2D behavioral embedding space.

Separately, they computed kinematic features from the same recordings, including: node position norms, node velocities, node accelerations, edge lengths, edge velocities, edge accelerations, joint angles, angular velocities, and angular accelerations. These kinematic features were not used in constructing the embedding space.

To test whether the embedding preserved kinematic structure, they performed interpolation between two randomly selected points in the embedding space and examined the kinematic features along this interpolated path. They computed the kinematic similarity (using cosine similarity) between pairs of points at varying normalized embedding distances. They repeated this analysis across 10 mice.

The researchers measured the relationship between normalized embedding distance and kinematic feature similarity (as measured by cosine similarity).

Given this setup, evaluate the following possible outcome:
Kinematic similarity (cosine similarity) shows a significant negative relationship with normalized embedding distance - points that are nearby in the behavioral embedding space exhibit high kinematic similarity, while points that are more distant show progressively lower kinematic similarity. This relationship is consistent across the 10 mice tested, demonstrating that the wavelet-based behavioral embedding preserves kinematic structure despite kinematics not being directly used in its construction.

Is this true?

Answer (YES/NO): YES